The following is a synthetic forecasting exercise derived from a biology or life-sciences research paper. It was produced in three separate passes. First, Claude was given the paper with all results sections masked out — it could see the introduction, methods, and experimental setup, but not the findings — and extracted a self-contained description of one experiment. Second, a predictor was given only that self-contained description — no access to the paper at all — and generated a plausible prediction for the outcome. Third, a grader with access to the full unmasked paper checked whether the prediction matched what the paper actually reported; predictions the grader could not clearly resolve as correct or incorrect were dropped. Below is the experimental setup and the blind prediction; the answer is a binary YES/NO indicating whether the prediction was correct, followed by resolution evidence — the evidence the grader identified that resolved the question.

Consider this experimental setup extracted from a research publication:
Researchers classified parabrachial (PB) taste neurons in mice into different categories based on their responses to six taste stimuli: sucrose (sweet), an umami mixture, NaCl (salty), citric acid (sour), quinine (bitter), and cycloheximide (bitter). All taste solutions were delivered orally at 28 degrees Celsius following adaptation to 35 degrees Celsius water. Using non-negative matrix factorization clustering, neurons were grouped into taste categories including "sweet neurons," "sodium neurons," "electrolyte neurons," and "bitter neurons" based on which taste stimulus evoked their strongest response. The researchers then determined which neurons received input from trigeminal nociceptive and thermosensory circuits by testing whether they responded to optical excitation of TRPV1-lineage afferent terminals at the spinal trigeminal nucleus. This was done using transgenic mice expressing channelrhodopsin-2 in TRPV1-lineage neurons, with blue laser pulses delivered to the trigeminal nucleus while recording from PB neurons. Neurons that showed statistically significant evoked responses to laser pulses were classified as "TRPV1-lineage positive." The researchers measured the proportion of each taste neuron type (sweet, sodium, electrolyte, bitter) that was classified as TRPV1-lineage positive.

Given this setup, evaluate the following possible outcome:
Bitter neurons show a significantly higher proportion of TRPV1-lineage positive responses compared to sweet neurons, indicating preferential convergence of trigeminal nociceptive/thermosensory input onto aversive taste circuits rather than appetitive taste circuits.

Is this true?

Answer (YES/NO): YES